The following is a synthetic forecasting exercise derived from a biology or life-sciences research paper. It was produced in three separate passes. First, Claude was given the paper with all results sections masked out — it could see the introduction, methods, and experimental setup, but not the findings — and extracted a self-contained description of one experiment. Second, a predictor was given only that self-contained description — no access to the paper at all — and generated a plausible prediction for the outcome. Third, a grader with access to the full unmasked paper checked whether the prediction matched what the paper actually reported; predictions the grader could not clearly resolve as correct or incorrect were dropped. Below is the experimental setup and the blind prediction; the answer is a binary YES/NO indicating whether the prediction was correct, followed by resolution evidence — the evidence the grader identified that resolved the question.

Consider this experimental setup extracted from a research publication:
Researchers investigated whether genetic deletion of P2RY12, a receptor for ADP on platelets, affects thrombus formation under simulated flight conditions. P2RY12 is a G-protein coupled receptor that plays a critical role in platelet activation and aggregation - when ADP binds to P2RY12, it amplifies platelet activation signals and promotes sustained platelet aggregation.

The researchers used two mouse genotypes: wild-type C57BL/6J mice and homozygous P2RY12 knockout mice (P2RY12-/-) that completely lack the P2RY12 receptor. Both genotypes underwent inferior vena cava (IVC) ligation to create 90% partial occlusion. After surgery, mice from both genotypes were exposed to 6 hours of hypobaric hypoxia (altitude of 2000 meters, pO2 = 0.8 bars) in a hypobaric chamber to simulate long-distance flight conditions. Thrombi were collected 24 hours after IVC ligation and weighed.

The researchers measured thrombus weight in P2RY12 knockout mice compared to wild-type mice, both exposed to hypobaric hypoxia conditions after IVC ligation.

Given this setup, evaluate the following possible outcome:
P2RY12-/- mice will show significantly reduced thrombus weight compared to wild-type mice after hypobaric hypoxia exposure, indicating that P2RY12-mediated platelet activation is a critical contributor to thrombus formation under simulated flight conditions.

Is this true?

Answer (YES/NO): YES